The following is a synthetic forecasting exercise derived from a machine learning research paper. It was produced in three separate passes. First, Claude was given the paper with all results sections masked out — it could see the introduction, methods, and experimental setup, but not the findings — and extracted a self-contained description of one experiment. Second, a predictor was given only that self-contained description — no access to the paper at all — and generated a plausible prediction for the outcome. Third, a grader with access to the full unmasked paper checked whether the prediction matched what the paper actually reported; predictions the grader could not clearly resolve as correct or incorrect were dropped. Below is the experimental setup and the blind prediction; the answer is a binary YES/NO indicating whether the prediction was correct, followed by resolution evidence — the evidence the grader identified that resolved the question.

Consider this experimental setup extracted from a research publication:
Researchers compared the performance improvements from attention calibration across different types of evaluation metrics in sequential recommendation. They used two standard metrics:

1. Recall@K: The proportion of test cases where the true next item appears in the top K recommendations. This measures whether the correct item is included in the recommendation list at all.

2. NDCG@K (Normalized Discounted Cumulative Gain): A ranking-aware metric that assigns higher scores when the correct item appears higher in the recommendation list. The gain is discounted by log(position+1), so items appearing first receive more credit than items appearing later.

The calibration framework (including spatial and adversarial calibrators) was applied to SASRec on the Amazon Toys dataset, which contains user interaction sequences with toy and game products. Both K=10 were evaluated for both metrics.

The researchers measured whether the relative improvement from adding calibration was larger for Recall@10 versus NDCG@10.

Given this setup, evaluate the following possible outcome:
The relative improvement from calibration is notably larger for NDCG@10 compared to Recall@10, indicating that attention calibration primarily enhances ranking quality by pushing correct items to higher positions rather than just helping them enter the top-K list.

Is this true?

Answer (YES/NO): NO